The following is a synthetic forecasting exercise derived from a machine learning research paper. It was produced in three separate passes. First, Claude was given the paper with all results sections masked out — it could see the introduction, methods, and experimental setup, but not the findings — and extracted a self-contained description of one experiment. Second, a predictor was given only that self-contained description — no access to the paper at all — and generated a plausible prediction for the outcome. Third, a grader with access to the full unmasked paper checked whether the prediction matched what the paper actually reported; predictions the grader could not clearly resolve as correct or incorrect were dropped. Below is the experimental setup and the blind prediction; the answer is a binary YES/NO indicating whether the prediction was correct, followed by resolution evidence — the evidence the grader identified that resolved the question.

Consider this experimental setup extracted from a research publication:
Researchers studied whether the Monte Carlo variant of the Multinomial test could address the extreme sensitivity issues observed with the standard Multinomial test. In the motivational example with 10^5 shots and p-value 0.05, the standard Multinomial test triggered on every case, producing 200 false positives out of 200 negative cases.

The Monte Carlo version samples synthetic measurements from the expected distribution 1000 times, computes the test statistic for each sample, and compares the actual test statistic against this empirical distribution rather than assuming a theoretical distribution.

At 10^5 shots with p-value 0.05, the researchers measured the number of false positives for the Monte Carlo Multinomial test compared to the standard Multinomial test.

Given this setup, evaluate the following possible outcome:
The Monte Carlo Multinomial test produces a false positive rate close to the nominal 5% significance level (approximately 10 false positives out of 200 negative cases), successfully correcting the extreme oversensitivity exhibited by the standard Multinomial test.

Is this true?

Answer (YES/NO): NO